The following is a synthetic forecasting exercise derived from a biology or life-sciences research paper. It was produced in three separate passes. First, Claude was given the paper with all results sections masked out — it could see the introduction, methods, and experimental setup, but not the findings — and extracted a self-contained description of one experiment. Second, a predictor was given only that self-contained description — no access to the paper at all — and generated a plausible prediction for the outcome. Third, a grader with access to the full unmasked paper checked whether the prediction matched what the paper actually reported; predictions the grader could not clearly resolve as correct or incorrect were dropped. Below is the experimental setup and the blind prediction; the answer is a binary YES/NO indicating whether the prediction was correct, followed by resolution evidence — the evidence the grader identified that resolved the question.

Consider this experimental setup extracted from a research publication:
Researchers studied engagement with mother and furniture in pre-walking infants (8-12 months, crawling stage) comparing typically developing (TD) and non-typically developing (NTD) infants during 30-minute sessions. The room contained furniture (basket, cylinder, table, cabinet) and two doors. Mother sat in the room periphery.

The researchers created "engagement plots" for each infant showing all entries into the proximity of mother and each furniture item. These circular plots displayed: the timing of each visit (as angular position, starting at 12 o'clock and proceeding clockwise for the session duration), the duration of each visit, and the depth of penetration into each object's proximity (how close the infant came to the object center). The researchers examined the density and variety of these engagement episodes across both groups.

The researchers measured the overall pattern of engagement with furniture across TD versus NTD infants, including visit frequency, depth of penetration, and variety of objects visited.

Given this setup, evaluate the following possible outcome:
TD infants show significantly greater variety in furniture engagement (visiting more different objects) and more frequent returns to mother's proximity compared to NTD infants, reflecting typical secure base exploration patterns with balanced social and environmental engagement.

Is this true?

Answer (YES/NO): YES